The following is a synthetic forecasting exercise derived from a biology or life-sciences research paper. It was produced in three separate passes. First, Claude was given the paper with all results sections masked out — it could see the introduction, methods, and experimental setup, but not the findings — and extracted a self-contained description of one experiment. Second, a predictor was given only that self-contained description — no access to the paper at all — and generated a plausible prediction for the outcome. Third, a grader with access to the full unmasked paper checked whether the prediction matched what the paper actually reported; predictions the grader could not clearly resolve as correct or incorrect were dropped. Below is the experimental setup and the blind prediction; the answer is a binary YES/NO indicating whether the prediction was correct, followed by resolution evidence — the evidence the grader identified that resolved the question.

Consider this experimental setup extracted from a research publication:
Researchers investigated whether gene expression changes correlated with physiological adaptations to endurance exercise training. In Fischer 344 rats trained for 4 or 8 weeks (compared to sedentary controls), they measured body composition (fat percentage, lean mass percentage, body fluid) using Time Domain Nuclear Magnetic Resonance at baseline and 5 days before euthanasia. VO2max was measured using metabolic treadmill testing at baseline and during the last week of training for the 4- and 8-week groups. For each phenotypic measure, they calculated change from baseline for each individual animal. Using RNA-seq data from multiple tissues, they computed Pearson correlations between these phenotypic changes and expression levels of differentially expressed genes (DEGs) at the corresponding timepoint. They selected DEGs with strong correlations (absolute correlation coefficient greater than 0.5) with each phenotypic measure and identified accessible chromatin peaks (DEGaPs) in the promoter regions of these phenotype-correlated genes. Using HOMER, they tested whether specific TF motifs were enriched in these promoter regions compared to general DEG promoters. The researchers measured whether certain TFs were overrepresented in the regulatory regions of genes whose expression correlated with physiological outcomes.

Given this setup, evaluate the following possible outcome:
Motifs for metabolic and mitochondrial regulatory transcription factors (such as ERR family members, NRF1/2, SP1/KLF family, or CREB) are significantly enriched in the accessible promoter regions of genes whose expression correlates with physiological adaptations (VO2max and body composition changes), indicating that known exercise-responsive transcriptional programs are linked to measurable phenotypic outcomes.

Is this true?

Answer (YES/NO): YES